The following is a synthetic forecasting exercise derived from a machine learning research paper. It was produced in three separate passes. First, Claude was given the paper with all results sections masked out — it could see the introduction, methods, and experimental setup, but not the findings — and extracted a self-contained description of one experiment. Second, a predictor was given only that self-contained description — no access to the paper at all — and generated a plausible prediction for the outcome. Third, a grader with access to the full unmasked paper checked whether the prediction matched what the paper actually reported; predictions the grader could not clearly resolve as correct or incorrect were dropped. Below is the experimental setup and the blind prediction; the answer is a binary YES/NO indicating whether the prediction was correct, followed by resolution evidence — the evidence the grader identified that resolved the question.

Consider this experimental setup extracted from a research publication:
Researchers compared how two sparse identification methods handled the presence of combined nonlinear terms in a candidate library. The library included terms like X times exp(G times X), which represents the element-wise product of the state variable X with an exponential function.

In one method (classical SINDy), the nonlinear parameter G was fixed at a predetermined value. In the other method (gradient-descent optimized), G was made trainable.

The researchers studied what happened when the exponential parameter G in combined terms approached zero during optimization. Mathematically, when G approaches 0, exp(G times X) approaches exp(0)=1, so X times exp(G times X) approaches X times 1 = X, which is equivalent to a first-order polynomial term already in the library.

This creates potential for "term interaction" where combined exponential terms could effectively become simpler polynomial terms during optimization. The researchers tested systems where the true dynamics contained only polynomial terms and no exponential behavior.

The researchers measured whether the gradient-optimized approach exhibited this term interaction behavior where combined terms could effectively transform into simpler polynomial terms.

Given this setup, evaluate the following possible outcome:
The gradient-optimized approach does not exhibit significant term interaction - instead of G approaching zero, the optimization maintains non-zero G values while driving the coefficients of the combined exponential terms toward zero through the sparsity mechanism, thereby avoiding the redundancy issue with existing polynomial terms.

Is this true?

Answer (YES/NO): NO